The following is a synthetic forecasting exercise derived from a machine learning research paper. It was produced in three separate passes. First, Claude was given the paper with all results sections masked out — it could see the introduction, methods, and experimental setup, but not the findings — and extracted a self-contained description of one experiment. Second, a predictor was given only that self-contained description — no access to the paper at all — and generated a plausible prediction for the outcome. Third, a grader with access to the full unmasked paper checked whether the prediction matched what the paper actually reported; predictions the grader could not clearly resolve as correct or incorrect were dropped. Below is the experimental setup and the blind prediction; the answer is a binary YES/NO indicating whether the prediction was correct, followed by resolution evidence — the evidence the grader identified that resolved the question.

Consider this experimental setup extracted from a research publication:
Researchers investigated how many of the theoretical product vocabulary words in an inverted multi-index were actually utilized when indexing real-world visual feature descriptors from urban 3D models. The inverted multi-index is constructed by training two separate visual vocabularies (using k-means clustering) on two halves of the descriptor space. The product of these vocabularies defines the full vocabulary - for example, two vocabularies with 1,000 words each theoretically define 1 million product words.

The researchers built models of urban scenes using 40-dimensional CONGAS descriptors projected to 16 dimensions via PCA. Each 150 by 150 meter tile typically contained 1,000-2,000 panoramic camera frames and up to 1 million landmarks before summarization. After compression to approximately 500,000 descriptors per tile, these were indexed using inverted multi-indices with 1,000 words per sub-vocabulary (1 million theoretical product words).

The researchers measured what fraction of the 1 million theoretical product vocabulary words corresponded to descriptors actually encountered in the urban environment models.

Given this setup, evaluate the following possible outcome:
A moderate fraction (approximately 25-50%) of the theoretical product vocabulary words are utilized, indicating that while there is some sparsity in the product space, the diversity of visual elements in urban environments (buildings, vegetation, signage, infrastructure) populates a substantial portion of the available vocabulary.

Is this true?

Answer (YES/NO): YES